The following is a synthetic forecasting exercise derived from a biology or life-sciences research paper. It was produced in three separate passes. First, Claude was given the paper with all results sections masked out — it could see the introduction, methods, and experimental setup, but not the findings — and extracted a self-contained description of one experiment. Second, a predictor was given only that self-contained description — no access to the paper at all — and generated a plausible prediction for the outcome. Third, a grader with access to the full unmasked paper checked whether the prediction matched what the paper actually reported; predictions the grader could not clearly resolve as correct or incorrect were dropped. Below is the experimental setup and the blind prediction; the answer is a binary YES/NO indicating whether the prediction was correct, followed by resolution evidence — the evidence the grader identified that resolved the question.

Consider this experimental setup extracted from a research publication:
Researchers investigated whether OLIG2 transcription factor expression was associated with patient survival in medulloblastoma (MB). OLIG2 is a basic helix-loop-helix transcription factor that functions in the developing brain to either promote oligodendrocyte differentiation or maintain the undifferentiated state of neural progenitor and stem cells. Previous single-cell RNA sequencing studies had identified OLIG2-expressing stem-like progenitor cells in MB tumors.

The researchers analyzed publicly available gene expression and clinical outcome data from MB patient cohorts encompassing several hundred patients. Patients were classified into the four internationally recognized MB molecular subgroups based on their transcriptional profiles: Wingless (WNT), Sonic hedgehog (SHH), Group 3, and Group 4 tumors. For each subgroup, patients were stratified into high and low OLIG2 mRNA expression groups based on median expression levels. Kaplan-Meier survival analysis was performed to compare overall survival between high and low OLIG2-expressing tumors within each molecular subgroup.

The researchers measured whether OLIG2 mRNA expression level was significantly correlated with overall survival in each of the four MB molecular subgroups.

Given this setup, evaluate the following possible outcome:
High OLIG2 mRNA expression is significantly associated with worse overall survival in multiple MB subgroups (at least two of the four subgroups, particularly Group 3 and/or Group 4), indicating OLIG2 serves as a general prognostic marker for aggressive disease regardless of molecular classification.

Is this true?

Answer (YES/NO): NO